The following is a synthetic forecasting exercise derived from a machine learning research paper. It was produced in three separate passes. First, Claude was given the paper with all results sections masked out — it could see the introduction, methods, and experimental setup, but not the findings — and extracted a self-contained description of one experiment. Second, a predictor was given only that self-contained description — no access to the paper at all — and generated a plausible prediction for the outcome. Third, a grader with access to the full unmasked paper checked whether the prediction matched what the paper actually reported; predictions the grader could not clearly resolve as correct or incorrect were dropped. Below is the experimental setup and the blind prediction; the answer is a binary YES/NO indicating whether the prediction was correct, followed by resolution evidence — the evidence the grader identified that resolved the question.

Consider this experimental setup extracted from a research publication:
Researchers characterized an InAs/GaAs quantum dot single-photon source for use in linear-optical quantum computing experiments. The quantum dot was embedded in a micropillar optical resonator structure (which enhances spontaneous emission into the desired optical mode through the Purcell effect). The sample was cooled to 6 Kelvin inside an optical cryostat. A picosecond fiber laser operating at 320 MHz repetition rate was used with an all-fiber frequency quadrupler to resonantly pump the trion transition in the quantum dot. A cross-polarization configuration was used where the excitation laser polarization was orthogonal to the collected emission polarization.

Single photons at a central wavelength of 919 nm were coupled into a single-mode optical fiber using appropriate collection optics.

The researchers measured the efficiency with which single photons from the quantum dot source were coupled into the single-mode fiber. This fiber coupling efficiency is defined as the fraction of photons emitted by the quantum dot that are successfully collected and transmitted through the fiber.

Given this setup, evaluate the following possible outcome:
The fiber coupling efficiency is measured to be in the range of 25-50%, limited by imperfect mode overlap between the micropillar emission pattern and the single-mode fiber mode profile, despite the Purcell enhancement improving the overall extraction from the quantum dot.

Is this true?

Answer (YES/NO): NO